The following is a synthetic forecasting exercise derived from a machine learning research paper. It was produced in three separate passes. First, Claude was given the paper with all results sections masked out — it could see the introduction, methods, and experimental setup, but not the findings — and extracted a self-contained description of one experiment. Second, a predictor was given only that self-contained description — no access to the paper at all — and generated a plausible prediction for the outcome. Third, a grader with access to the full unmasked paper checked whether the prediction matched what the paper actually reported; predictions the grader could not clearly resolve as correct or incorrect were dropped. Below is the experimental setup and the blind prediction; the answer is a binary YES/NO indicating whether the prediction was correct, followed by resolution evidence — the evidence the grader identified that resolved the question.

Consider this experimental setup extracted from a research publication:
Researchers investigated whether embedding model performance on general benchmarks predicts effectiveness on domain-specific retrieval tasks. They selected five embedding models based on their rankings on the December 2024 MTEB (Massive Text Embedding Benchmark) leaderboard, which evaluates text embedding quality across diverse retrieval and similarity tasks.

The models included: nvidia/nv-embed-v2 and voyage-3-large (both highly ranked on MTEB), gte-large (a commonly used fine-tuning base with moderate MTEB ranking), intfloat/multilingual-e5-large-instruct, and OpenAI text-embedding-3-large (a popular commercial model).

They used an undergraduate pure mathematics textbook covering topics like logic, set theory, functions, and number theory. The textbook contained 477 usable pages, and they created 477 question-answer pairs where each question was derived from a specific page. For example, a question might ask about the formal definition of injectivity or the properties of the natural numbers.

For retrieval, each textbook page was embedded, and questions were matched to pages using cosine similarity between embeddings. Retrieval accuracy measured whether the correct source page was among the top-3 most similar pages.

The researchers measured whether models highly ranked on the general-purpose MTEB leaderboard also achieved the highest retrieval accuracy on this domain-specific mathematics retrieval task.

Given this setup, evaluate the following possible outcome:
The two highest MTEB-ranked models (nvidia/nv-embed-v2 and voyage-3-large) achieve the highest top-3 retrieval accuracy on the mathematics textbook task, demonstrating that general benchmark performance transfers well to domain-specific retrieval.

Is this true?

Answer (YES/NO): YES